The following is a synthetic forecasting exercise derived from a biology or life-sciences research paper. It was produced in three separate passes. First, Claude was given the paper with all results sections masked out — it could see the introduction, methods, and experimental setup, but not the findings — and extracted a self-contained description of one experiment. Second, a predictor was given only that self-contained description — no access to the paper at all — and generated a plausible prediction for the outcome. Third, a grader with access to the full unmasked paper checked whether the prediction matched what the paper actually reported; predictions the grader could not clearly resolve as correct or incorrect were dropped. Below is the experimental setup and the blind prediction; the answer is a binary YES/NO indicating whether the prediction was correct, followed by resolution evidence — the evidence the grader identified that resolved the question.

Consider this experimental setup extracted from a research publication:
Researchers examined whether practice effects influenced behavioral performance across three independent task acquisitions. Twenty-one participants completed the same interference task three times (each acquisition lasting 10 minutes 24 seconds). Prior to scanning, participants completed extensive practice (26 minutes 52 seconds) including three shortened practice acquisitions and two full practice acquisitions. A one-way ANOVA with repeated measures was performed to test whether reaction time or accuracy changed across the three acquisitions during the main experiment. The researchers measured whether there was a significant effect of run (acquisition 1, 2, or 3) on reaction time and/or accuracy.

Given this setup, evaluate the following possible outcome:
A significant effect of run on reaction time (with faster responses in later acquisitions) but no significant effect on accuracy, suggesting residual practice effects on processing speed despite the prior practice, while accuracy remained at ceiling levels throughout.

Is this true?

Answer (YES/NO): NO